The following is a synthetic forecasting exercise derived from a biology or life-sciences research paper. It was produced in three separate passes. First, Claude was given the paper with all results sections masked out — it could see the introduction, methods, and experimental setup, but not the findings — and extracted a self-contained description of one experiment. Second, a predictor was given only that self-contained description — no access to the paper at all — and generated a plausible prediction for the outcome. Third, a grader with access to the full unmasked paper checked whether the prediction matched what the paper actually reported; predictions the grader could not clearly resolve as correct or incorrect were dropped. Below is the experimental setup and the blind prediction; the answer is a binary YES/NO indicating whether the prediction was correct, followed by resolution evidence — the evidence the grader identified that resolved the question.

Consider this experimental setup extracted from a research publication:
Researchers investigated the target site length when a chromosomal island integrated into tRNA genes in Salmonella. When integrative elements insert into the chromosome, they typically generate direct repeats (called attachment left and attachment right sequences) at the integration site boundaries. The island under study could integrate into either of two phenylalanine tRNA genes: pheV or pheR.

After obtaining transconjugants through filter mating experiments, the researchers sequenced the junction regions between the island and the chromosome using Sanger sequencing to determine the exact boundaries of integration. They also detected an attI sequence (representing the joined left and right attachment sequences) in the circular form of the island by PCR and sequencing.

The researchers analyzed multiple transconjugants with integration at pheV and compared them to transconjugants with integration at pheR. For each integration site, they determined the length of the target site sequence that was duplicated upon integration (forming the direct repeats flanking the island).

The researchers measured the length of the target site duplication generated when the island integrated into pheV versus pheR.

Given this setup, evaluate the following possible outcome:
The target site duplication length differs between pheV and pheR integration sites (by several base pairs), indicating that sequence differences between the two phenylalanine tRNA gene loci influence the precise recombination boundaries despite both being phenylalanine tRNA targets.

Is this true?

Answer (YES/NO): YES